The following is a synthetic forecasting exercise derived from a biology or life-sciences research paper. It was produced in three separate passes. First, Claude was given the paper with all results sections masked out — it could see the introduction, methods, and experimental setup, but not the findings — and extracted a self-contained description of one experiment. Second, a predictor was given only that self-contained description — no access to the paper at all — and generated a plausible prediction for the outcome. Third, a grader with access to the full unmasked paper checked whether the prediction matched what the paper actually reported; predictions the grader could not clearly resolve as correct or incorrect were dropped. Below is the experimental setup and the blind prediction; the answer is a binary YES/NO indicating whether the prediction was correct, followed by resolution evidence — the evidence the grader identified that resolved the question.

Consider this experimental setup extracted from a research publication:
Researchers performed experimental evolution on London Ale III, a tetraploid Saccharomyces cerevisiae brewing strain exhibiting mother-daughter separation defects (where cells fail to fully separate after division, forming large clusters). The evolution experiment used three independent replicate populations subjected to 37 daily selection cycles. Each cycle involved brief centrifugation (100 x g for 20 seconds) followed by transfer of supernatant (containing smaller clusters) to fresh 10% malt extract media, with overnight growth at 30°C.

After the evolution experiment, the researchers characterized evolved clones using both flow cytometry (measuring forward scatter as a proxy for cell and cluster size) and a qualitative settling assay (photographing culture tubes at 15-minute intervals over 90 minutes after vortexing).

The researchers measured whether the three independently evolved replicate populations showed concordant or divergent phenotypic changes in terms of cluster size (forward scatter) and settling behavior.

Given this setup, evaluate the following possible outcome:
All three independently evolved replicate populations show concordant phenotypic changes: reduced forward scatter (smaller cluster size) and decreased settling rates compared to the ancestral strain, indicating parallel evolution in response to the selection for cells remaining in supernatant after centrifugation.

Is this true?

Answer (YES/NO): YES